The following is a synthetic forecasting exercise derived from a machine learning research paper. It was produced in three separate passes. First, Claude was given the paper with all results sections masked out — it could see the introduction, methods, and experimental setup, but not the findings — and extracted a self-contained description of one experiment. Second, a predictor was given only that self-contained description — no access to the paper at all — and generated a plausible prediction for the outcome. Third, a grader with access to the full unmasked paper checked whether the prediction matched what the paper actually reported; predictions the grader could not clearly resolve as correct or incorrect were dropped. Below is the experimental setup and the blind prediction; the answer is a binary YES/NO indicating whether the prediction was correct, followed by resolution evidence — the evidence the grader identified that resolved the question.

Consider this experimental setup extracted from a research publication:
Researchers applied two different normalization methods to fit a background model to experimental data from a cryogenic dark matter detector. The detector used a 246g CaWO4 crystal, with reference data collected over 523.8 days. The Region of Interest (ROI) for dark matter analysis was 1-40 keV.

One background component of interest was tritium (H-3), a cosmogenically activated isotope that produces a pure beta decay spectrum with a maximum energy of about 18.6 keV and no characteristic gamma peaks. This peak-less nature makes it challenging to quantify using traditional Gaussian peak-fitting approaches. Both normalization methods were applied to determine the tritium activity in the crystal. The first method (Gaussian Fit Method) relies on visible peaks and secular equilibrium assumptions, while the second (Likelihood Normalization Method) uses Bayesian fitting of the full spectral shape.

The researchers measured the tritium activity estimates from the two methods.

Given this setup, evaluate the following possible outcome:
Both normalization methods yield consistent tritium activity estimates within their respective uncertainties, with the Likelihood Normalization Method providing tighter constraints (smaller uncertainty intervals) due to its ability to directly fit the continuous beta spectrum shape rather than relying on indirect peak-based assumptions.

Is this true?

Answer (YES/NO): NO